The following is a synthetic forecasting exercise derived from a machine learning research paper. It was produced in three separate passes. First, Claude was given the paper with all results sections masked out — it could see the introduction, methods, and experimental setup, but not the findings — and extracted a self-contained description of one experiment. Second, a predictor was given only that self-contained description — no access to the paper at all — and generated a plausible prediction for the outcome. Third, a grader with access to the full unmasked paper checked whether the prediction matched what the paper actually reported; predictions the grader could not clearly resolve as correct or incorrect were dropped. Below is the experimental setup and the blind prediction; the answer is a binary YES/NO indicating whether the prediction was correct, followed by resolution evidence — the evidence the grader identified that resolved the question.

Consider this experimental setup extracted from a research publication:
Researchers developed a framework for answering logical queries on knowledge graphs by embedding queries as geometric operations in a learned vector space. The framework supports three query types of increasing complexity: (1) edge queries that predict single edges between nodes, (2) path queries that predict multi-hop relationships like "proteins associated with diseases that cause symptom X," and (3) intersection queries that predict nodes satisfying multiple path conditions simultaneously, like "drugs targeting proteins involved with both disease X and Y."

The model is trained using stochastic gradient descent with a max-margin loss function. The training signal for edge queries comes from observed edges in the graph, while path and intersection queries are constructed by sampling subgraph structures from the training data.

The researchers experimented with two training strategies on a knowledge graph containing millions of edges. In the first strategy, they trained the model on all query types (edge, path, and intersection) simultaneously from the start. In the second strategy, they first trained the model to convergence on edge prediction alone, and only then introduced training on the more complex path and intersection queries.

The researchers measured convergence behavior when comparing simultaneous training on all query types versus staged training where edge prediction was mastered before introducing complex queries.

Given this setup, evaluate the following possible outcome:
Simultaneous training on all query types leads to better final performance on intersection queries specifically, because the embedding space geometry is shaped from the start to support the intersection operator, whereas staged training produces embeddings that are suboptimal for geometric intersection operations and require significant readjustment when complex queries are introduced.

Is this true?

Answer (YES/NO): NO